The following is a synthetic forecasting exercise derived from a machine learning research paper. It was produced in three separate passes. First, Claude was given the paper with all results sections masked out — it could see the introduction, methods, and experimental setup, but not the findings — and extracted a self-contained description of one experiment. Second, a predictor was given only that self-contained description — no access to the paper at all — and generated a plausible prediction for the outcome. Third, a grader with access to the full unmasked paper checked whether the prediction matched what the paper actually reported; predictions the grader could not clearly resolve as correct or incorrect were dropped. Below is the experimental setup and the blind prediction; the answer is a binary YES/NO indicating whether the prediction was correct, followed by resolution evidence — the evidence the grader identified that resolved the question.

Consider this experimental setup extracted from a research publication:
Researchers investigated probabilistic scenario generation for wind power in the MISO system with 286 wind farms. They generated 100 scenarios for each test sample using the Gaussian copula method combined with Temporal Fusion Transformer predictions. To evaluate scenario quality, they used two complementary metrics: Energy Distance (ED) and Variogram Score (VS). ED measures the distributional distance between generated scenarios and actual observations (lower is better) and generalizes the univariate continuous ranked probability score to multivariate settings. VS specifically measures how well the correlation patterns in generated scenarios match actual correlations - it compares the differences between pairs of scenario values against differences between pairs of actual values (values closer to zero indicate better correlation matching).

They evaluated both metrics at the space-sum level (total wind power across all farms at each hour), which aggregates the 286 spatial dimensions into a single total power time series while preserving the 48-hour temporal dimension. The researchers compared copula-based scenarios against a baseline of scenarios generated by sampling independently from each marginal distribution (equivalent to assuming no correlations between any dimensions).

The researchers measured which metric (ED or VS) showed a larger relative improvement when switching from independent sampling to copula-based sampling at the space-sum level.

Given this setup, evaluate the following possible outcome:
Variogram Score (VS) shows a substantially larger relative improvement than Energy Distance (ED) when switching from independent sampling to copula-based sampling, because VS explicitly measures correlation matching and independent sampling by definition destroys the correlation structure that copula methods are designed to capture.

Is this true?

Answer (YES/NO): NO